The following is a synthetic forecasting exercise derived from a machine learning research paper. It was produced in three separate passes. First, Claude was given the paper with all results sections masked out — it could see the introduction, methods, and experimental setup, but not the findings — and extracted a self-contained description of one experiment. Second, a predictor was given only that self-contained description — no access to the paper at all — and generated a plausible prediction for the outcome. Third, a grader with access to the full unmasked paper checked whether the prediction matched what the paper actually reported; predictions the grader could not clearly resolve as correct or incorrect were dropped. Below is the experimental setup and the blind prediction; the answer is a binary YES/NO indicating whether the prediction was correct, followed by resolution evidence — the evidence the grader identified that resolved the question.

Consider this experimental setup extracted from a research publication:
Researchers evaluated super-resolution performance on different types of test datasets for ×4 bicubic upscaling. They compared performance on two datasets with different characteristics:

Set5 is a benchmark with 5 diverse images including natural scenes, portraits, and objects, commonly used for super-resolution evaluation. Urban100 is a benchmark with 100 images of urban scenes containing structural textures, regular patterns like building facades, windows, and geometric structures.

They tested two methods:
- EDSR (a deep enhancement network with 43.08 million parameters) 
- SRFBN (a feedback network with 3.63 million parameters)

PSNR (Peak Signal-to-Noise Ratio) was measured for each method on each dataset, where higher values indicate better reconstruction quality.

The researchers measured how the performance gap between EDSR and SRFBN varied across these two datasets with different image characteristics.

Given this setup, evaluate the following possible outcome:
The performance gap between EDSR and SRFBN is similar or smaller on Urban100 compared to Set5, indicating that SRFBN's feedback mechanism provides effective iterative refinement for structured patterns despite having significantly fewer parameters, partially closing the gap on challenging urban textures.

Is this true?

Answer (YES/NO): NO